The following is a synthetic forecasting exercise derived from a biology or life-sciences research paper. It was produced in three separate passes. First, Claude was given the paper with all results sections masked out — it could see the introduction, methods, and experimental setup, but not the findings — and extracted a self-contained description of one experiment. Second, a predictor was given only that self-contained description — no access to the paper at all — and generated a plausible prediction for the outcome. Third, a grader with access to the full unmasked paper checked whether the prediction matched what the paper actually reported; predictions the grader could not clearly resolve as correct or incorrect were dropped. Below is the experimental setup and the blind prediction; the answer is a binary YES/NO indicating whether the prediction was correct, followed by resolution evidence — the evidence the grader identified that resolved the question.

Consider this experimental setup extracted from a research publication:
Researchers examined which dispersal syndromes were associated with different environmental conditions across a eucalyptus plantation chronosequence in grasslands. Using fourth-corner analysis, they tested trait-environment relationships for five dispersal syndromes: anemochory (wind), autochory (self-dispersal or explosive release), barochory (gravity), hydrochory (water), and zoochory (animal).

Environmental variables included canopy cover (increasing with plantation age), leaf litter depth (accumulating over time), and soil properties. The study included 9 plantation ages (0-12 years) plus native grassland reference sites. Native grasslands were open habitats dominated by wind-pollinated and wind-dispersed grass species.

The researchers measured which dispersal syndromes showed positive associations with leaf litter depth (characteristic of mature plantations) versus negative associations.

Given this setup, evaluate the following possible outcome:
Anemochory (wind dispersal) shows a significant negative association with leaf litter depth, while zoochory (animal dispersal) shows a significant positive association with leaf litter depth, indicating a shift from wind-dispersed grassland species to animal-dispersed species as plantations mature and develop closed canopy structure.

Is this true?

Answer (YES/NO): NO